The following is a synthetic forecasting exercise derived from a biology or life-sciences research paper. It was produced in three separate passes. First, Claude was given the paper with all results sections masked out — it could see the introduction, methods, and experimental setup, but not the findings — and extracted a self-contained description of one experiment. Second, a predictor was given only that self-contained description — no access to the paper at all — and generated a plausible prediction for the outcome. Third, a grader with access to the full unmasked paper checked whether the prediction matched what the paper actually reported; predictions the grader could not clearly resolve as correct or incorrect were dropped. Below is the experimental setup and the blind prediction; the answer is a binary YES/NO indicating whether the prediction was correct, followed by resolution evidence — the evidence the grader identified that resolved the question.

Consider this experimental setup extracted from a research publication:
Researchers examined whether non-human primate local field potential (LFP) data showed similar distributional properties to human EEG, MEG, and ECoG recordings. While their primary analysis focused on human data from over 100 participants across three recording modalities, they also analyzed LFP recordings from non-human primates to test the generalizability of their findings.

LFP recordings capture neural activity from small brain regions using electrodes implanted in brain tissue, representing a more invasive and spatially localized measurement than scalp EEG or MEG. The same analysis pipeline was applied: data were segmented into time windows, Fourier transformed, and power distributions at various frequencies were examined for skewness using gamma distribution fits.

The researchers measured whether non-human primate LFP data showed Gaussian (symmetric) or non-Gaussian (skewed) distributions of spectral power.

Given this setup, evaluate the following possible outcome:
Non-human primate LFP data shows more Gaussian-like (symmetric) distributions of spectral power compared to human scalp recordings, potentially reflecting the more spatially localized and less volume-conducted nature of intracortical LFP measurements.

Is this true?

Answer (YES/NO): NO